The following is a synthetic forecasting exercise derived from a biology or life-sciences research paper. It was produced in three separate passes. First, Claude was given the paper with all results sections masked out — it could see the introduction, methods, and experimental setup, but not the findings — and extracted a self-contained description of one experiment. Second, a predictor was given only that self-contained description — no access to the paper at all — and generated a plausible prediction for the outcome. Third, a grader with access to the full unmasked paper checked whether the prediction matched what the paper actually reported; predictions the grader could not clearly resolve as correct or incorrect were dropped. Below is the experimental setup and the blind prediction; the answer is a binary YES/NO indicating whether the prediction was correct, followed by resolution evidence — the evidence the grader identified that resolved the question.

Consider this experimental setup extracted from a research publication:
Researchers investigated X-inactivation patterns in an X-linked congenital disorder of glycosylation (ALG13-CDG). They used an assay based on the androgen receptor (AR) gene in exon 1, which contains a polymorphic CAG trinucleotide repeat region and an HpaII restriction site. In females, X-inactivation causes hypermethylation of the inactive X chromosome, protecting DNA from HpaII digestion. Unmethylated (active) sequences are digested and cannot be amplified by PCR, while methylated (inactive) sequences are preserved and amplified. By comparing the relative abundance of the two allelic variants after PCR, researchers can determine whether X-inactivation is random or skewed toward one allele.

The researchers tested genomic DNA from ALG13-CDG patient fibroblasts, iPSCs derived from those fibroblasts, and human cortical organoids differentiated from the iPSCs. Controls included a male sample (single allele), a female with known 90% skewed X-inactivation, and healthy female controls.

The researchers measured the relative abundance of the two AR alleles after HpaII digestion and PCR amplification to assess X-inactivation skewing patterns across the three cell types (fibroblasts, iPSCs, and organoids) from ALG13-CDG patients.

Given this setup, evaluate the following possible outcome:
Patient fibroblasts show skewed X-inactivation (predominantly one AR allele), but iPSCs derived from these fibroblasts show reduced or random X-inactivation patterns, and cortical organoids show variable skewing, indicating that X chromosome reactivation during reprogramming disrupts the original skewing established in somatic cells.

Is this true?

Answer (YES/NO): NO